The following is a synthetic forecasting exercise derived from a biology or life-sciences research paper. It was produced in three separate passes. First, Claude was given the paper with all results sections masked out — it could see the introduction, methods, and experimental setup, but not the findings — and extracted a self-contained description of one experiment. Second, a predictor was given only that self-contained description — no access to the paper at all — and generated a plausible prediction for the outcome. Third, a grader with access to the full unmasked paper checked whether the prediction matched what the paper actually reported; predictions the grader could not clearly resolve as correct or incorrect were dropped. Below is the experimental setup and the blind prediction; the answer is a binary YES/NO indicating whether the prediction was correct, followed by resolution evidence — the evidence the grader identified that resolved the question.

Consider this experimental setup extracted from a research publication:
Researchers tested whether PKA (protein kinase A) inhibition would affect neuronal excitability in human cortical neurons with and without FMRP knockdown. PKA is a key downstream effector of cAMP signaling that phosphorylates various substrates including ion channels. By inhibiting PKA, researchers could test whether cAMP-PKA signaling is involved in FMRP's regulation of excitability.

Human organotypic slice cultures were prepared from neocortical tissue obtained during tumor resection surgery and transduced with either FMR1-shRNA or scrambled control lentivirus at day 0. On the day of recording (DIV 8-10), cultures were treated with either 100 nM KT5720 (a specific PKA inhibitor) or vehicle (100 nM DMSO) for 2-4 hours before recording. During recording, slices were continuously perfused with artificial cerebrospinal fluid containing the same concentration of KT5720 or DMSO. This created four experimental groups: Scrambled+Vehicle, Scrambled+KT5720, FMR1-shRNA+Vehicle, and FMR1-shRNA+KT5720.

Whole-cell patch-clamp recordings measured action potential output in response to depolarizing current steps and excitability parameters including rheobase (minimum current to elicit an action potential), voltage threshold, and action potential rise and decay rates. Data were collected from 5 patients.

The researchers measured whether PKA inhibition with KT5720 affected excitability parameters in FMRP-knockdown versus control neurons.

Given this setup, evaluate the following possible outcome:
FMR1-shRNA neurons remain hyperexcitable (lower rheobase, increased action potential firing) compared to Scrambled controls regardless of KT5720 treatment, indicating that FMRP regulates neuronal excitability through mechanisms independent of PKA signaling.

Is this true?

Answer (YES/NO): NO